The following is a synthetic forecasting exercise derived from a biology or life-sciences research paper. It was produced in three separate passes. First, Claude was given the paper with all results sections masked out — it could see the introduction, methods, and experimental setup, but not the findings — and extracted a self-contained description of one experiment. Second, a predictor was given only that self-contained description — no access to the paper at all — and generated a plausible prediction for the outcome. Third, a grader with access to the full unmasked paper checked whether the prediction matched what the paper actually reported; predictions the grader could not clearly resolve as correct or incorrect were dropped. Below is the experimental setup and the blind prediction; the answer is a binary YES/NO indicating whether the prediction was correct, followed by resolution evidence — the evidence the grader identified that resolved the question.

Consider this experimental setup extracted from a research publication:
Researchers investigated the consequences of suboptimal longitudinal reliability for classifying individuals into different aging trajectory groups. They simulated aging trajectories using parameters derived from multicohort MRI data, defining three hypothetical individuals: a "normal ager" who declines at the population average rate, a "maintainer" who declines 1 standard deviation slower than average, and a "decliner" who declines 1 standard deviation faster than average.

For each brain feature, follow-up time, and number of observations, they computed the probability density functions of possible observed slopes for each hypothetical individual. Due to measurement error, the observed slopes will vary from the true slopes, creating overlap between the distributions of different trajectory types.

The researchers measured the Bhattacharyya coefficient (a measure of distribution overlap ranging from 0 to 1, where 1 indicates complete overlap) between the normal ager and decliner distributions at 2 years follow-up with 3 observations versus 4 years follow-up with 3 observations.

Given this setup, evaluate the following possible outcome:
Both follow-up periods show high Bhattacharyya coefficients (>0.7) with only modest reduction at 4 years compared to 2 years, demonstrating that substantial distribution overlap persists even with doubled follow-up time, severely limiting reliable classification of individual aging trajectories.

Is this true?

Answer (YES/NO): YES